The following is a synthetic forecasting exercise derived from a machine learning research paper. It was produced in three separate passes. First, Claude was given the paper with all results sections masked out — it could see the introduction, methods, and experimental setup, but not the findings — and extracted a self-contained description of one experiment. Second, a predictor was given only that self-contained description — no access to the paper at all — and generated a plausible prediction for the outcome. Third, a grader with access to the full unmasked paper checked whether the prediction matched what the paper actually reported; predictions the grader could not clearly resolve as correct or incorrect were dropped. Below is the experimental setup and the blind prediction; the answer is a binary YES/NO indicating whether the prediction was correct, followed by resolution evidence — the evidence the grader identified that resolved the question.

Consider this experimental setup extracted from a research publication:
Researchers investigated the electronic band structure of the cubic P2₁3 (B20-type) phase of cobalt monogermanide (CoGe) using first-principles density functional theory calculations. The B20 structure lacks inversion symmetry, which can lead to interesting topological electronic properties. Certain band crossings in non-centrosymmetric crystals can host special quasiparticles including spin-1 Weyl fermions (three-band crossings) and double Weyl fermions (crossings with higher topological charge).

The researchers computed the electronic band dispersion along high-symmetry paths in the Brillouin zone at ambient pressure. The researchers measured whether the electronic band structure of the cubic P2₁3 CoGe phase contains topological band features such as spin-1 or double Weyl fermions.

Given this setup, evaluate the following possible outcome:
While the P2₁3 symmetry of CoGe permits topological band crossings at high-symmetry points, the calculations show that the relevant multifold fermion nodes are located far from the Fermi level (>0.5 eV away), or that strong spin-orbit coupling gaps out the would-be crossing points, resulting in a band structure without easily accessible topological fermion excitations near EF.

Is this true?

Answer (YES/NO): NO